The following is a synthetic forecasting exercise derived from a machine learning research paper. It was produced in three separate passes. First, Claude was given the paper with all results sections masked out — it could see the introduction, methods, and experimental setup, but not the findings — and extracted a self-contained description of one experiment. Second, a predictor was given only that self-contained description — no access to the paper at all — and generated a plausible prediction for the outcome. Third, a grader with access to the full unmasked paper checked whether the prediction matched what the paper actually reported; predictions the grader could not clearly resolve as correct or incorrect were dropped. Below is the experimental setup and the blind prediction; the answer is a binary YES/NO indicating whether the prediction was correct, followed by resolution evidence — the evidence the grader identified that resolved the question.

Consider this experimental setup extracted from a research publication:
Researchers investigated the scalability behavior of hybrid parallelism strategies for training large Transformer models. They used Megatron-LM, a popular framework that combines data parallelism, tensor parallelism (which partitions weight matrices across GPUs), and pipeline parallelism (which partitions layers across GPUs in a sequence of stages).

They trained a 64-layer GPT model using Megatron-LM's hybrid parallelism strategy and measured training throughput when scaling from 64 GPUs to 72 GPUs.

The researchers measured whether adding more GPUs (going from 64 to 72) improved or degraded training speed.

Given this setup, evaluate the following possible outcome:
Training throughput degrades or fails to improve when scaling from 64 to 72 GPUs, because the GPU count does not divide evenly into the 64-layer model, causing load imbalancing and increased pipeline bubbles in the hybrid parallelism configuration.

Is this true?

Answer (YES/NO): YES